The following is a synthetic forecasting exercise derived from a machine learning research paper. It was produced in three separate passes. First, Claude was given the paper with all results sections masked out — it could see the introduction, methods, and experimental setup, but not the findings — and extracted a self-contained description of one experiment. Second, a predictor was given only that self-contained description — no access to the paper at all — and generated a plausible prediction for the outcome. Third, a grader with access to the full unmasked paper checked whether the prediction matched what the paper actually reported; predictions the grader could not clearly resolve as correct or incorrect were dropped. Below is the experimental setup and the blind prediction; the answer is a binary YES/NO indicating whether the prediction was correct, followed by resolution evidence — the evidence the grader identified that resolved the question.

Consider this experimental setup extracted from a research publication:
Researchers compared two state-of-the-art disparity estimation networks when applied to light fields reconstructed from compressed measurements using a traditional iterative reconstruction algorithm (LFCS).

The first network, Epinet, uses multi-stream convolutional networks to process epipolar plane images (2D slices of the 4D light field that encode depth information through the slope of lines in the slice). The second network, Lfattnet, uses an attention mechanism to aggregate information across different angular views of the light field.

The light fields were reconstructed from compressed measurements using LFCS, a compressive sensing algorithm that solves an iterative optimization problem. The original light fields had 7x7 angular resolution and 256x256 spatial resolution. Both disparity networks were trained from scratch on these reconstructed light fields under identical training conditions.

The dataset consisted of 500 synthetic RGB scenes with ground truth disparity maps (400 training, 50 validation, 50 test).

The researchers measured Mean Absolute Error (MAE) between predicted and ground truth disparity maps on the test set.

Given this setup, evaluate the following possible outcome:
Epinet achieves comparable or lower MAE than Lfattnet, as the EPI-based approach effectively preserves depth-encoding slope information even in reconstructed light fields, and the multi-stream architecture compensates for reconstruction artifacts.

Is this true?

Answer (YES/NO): NO